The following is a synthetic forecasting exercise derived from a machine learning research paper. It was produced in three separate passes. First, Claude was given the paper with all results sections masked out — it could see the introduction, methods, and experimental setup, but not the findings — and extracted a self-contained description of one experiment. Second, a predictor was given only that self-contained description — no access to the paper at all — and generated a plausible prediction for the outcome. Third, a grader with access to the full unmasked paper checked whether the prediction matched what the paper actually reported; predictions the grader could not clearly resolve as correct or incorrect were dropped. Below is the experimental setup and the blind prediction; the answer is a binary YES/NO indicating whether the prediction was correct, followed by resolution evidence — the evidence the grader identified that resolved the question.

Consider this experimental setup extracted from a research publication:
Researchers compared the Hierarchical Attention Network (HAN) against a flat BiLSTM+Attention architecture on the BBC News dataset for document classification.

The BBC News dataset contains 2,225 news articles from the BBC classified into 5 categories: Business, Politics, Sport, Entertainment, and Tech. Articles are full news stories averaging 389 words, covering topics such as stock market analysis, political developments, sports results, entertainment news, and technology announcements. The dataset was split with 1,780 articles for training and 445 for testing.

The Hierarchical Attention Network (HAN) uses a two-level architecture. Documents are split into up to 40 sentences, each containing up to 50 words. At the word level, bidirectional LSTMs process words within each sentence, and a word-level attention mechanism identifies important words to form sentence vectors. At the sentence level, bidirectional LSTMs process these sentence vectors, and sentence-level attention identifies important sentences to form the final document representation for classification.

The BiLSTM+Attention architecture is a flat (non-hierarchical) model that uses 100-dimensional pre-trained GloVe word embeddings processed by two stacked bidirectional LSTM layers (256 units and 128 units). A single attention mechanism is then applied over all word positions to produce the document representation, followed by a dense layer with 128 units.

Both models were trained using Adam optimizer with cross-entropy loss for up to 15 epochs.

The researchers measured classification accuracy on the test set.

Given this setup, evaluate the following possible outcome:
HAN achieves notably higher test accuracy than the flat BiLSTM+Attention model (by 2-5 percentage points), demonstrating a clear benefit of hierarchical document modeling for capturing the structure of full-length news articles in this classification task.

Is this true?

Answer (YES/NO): NO